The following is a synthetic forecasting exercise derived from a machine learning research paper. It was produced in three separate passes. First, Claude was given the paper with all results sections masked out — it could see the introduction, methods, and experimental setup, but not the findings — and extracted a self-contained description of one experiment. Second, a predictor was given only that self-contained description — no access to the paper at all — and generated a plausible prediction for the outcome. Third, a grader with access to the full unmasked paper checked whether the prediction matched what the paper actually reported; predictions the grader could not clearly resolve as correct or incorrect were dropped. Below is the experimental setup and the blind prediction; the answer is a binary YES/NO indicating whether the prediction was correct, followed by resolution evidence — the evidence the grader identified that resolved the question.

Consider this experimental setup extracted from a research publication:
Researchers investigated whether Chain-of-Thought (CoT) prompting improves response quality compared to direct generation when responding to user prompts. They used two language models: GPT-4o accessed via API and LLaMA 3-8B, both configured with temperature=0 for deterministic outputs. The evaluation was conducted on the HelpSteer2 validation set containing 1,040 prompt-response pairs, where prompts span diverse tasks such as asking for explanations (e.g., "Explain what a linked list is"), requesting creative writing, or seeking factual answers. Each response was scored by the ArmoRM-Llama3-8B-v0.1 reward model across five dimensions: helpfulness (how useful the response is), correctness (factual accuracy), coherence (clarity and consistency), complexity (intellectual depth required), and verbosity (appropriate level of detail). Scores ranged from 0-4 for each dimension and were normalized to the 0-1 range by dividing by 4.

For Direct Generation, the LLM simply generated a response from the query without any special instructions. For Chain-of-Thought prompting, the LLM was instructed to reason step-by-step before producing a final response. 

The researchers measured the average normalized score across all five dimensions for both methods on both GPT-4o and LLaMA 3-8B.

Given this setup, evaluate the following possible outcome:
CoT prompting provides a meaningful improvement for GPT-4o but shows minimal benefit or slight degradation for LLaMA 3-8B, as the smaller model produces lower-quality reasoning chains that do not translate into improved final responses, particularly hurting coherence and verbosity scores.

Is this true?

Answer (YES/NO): NO